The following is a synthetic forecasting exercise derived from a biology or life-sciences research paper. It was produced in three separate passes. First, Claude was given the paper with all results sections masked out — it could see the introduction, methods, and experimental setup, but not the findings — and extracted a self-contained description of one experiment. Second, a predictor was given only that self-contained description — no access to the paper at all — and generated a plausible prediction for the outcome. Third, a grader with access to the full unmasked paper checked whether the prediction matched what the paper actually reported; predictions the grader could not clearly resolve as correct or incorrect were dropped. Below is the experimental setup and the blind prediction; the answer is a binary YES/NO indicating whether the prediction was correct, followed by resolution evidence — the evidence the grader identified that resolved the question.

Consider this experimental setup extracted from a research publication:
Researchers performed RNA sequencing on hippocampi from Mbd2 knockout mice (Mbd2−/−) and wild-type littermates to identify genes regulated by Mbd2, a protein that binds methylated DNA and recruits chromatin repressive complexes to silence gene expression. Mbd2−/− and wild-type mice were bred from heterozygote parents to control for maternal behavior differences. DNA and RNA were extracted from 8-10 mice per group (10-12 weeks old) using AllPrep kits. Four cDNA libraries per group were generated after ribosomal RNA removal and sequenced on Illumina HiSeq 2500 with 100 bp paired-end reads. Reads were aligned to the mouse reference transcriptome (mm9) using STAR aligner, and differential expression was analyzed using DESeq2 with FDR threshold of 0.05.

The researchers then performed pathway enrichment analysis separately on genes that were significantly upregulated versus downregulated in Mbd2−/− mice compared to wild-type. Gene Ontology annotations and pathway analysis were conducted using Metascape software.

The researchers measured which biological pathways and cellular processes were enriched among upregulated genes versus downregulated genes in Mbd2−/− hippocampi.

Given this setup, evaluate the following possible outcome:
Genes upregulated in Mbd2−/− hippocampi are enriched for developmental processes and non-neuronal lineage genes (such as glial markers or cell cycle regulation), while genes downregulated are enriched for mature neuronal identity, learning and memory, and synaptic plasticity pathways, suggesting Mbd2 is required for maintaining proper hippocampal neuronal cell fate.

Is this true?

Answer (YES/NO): NO